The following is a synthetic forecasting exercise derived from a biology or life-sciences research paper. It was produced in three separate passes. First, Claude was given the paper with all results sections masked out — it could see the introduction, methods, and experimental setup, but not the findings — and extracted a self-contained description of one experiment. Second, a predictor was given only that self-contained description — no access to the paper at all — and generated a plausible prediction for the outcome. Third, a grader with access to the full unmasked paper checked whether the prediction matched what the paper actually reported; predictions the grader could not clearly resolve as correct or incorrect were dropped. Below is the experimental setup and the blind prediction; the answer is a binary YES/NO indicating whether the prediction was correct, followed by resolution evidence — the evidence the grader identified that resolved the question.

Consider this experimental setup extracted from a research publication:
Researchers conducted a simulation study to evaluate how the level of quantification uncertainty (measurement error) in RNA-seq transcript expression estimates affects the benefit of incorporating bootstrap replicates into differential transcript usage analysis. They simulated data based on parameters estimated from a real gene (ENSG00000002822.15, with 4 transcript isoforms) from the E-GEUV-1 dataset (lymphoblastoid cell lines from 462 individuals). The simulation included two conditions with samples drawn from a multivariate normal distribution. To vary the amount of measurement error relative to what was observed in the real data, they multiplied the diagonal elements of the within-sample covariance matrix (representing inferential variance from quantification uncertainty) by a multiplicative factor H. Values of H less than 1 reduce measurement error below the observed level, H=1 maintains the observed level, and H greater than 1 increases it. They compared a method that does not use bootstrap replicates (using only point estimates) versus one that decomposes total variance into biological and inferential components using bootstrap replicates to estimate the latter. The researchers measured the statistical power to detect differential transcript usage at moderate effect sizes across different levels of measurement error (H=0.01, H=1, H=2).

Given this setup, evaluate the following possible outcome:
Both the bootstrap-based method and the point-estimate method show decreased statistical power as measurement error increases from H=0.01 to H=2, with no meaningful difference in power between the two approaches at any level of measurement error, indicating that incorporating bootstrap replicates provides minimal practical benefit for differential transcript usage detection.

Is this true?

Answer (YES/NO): NO